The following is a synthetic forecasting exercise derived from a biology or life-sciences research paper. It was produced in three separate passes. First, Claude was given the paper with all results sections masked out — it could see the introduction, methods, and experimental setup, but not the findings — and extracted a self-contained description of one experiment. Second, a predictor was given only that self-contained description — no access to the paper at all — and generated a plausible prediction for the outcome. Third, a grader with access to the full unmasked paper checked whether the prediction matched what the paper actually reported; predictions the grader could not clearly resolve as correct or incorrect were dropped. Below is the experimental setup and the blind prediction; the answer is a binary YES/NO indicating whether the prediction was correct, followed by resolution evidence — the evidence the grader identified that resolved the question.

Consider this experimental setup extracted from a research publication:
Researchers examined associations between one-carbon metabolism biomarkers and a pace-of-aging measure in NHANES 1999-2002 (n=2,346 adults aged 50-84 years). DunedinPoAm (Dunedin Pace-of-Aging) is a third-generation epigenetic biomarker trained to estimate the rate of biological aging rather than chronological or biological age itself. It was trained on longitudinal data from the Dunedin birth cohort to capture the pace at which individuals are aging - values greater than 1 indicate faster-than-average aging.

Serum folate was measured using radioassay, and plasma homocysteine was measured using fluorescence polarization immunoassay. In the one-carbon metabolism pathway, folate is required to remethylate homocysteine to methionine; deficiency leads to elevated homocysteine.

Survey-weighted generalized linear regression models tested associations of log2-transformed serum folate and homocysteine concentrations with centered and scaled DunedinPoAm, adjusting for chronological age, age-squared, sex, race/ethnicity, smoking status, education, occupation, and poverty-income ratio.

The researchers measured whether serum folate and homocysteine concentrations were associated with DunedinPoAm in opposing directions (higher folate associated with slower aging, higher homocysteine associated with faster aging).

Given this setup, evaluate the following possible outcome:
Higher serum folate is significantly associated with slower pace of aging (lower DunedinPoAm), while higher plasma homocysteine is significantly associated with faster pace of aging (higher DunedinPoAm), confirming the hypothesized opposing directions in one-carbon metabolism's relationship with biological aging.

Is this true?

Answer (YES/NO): YES